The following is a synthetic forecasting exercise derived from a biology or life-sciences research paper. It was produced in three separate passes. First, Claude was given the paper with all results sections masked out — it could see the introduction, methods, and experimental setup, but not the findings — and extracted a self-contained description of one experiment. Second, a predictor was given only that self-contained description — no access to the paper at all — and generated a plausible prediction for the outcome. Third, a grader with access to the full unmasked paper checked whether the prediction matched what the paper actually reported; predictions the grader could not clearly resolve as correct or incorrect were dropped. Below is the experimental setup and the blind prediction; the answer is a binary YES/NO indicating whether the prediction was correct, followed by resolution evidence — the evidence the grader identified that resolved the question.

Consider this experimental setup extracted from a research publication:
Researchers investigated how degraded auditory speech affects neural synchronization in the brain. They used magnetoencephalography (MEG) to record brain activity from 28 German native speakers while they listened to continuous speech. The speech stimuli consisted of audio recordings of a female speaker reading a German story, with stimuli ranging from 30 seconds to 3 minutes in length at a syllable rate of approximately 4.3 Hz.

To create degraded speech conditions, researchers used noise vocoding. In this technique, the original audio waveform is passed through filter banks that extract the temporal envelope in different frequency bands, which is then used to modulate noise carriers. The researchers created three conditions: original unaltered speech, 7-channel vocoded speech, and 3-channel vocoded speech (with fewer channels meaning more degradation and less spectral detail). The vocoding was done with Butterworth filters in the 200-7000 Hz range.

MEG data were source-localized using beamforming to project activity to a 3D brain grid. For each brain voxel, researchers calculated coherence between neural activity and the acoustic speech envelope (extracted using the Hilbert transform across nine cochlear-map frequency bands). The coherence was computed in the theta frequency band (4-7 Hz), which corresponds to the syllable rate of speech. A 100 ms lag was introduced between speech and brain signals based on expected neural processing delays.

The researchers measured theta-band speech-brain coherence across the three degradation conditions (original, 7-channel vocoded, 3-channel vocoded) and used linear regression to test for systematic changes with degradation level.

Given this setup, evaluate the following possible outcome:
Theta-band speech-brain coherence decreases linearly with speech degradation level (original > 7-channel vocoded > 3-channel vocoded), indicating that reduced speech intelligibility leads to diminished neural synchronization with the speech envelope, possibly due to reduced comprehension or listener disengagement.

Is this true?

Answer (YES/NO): NO